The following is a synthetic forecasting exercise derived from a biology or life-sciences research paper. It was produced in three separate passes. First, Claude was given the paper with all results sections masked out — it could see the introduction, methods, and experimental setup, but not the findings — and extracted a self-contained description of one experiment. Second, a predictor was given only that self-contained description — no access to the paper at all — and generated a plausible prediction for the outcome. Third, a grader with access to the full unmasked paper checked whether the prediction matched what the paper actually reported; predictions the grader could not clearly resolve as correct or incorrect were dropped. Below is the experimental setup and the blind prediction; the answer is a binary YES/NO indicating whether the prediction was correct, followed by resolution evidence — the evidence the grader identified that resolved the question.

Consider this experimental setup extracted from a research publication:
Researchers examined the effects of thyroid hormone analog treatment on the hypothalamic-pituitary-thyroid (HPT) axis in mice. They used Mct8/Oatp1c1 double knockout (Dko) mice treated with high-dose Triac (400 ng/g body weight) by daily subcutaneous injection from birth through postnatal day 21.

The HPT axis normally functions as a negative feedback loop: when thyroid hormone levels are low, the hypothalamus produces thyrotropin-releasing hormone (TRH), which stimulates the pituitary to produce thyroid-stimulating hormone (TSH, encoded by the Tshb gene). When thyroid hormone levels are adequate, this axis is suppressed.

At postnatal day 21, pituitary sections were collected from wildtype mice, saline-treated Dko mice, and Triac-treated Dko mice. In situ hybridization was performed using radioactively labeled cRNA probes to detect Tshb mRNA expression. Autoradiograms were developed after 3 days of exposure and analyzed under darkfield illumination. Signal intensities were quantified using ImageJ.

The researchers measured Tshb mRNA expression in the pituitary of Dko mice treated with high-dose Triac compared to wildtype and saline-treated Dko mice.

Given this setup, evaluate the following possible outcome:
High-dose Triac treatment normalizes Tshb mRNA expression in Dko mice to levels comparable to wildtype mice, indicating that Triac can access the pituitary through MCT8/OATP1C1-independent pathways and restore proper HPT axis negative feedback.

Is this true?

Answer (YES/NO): NO